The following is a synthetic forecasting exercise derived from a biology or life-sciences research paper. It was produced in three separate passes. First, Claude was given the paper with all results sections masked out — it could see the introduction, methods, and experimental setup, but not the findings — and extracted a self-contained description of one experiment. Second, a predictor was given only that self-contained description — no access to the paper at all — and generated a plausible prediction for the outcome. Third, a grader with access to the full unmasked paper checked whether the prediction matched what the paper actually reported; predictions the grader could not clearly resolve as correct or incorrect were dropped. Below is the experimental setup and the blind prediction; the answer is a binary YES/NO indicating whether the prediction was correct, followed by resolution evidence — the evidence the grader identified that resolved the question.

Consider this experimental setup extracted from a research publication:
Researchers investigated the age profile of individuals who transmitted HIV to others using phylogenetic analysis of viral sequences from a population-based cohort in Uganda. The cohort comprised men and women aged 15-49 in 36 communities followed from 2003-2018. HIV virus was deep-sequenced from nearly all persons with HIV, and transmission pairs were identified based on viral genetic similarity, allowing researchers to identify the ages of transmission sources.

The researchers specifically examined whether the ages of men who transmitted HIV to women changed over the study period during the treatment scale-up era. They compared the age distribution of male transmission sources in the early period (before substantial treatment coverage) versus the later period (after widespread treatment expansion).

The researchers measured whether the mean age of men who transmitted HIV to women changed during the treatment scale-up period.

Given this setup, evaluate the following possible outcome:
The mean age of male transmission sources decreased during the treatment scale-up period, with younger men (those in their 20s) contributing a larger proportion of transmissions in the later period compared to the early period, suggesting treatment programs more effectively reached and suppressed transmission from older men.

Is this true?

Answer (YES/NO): NO